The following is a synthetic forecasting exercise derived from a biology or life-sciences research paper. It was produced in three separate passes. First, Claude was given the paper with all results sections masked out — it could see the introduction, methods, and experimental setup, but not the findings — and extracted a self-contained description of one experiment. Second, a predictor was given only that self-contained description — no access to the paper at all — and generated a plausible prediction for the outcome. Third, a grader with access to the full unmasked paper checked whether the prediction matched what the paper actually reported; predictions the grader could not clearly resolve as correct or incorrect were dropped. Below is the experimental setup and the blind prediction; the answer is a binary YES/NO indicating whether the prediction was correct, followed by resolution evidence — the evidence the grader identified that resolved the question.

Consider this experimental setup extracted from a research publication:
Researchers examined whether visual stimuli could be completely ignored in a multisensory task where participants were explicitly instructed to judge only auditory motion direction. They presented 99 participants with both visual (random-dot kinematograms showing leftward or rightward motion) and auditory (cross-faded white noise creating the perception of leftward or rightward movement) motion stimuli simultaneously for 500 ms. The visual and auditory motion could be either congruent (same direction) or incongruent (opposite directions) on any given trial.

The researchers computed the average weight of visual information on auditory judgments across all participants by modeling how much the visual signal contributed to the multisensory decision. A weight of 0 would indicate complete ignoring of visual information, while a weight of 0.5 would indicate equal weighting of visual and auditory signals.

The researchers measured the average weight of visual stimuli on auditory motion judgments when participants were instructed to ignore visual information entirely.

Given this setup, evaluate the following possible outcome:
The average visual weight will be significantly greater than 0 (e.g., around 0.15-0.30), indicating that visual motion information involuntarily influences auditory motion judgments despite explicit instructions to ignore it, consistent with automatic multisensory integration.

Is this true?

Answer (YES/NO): YES